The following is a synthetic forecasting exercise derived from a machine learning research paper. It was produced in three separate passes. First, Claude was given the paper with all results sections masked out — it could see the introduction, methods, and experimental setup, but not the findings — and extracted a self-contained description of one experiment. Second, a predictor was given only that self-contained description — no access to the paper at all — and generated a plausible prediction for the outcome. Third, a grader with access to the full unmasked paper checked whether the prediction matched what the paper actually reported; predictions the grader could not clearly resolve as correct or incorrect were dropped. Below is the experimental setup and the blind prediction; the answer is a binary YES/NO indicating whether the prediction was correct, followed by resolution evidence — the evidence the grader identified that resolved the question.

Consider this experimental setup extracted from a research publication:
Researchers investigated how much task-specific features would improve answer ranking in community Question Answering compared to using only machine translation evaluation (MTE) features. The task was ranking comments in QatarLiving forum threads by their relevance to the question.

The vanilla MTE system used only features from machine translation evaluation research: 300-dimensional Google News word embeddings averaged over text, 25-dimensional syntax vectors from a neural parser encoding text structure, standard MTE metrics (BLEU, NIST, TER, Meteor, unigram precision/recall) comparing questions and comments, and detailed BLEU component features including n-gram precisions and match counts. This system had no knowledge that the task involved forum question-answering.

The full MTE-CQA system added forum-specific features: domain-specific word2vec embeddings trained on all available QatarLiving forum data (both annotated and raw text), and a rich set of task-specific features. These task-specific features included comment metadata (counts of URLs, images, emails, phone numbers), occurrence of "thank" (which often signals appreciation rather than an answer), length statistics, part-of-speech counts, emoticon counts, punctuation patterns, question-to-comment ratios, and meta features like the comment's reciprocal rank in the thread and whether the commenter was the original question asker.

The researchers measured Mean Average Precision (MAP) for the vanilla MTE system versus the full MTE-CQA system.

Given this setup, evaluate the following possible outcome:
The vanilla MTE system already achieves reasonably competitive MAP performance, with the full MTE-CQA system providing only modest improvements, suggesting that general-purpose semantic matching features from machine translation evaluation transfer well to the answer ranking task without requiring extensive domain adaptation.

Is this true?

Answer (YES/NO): NO